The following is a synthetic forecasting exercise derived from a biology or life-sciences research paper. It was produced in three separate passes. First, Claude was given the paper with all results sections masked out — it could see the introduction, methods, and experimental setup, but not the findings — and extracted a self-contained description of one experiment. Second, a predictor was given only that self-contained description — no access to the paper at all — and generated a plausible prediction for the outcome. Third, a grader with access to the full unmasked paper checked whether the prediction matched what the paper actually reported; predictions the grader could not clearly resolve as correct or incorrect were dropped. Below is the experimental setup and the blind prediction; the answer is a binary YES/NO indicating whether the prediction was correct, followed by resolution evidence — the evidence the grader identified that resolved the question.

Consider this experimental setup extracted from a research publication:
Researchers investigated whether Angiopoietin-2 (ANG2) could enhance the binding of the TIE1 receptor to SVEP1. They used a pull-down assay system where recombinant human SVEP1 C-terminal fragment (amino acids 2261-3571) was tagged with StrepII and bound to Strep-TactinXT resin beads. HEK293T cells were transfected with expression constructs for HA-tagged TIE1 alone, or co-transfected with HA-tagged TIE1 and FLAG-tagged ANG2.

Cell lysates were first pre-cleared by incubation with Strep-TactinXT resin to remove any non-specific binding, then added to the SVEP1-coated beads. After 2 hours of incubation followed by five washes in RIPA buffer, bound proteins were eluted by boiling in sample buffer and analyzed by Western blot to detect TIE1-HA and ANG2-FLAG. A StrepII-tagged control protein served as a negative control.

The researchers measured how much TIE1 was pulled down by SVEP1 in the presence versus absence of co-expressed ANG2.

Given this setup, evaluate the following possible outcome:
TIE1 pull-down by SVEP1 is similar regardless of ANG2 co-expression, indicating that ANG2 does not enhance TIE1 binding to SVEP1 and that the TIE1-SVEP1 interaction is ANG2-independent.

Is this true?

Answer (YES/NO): NO